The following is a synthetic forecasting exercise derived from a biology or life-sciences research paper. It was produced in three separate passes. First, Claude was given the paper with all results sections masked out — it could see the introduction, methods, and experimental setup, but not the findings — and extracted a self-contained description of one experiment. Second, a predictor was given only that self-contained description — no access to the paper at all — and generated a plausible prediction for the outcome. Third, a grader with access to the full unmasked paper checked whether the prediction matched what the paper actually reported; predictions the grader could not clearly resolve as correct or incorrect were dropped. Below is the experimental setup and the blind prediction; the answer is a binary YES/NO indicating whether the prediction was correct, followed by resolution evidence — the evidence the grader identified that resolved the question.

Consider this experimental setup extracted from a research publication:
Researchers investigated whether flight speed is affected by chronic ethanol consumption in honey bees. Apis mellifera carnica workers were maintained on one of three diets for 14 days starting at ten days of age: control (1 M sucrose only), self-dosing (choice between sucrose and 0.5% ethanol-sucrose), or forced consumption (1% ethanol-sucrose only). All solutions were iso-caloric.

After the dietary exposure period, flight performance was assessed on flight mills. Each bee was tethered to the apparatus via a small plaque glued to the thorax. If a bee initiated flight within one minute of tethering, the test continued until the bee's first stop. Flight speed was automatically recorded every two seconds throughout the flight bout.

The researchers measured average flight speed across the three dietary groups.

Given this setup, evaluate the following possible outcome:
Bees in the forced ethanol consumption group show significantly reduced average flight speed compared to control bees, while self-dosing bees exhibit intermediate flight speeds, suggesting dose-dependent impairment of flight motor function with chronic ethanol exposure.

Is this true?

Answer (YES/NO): NO